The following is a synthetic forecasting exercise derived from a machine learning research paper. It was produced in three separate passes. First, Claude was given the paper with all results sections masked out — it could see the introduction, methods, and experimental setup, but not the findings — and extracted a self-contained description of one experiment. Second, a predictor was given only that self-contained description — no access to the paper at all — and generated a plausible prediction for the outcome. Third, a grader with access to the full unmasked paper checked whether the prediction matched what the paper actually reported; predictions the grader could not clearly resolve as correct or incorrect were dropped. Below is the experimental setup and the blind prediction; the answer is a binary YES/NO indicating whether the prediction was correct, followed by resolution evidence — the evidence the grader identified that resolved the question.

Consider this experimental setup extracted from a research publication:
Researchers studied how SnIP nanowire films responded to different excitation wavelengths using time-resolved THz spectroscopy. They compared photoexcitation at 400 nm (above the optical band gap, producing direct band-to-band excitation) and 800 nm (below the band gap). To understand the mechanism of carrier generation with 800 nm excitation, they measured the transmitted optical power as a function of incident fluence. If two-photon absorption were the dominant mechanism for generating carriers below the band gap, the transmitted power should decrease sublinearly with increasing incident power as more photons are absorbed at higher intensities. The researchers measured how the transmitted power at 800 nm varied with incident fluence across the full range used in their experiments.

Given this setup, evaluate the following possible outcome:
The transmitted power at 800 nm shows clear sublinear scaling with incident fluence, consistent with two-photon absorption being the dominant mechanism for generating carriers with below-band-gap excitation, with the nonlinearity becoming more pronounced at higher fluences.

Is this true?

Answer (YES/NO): NO